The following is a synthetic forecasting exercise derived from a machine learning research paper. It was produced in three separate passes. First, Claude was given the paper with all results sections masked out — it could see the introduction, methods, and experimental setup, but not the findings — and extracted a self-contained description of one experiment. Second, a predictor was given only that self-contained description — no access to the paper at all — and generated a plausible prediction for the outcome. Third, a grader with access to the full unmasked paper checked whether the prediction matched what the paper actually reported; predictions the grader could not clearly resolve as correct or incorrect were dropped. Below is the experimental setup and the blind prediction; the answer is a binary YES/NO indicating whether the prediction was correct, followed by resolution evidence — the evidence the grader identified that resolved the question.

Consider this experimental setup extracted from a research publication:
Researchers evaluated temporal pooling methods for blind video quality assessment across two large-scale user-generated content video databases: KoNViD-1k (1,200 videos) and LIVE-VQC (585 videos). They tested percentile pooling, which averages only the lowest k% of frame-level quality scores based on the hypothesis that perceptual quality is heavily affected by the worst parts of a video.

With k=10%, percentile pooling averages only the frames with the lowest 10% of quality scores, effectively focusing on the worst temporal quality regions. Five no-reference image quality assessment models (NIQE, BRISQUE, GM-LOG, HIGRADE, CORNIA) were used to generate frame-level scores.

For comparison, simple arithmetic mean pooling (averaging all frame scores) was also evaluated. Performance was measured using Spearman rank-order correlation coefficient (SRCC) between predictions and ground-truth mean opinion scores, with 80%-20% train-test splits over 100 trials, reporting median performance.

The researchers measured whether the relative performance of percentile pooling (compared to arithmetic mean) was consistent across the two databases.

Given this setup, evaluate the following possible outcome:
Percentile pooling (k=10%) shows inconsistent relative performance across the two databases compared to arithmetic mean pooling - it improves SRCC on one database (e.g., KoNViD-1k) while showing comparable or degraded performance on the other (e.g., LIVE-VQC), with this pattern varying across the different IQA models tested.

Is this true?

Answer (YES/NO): NO